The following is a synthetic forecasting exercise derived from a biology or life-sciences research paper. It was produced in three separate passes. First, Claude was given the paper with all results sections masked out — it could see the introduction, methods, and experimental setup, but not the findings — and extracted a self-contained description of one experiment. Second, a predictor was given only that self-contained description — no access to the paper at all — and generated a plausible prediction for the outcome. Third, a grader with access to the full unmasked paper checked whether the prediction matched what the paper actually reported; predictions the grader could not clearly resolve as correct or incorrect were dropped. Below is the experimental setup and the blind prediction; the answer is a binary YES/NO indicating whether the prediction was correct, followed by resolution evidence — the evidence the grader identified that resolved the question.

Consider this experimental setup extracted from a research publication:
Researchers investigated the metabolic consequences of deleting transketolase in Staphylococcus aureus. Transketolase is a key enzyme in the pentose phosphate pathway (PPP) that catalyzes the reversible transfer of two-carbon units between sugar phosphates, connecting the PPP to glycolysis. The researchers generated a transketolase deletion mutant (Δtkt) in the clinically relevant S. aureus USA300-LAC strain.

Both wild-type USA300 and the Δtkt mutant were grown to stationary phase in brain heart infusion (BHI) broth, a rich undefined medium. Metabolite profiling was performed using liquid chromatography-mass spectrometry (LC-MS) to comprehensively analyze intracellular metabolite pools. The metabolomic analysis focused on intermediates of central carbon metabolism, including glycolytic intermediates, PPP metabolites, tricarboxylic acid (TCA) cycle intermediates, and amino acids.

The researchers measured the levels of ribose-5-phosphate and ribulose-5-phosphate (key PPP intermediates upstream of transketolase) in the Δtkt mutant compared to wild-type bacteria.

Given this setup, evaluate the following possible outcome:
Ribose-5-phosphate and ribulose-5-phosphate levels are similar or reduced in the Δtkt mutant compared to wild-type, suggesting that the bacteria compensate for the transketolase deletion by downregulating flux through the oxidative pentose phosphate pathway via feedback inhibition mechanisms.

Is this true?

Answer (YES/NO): NO